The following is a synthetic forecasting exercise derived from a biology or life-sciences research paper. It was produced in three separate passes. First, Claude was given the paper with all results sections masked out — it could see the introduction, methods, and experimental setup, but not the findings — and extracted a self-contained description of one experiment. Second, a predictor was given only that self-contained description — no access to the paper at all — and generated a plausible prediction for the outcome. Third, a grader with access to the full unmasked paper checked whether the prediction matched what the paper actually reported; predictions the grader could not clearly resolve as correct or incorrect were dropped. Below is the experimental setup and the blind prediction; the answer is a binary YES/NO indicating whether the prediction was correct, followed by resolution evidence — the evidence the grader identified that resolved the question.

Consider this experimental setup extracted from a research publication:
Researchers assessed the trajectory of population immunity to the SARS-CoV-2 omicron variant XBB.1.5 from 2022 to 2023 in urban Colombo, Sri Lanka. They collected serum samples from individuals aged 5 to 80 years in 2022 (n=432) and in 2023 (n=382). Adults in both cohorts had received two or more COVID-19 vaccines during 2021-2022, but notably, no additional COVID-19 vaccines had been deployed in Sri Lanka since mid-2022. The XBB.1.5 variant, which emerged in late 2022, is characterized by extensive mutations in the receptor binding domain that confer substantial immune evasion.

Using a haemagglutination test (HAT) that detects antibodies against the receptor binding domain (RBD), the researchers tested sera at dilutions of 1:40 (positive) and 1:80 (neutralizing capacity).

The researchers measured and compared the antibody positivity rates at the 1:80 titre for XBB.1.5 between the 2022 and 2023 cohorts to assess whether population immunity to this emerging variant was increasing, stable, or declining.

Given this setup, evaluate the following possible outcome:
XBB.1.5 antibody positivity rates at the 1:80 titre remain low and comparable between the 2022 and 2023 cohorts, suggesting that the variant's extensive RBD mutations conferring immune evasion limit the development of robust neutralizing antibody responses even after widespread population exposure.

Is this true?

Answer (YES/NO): YES